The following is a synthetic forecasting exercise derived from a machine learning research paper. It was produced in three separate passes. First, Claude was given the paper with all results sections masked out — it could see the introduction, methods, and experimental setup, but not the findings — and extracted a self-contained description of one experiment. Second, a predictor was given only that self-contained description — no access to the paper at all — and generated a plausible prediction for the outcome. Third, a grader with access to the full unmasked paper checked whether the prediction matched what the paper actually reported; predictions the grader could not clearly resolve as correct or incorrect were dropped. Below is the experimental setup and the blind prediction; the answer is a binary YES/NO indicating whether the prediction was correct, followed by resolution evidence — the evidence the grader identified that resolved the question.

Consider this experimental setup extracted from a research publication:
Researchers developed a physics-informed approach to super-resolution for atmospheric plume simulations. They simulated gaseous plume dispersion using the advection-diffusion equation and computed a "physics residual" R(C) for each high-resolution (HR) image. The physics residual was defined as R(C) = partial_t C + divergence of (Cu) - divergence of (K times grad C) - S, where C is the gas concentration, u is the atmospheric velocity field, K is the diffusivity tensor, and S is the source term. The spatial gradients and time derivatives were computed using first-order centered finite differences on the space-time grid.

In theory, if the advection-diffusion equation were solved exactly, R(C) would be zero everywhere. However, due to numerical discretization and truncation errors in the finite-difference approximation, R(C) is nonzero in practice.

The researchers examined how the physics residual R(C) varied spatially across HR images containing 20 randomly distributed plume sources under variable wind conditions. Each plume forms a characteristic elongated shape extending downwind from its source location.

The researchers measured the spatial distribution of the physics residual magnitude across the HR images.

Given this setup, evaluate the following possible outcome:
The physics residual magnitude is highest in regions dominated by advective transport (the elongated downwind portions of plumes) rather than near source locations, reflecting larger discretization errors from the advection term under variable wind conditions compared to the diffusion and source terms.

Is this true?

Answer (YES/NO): NO